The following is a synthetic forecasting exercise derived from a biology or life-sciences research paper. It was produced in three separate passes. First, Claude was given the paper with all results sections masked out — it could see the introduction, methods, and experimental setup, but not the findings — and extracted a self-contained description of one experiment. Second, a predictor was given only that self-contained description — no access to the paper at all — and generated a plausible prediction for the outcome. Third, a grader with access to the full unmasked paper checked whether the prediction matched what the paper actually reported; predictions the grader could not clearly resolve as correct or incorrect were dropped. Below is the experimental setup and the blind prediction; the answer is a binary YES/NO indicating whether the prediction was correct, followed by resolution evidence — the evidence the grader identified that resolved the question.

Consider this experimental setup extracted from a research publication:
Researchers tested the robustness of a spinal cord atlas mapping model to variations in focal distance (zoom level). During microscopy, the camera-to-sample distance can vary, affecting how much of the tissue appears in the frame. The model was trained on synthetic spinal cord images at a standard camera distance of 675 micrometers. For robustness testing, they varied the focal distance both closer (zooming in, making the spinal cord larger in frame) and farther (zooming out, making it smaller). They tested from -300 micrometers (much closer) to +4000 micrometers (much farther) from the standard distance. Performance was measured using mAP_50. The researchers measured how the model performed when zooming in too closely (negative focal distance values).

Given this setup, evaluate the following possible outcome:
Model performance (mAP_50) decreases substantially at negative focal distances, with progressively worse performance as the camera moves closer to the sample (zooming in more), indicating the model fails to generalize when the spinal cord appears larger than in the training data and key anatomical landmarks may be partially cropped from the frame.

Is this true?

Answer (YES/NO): YES